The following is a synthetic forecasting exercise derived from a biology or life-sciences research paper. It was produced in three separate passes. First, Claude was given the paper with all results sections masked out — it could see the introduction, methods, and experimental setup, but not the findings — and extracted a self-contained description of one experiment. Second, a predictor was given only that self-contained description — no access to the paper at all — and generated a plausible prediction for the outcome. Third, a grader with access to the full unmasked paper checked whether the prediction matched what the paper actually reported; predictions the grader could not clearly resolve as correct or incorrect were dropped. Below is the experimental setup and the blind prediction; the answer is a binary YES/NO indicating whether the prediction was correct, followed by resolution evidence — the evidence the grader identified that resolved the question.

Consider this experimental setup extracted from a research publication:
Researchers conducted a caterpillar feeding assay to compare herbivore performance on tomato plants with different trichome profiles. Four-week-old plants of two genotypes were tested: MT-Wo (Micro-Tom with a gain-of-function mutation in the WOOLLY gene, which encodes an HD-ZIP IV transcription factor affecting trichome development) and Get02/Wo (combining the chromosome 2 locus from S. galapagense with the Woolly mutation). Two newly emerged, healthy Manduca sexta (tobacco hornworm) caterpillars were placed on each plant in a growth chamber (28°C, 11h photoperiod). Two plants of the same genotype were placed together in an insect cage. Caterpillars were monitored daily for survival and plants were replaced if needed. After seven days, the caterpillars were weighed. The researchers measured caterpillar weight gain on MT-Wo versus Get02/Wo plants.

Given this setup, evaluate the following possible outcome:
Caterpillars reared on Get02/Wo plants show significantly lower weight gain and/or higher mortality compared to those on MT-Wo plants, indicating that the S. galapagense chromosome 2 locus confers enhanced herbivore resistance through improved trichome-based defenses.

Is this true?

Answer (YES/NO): YES